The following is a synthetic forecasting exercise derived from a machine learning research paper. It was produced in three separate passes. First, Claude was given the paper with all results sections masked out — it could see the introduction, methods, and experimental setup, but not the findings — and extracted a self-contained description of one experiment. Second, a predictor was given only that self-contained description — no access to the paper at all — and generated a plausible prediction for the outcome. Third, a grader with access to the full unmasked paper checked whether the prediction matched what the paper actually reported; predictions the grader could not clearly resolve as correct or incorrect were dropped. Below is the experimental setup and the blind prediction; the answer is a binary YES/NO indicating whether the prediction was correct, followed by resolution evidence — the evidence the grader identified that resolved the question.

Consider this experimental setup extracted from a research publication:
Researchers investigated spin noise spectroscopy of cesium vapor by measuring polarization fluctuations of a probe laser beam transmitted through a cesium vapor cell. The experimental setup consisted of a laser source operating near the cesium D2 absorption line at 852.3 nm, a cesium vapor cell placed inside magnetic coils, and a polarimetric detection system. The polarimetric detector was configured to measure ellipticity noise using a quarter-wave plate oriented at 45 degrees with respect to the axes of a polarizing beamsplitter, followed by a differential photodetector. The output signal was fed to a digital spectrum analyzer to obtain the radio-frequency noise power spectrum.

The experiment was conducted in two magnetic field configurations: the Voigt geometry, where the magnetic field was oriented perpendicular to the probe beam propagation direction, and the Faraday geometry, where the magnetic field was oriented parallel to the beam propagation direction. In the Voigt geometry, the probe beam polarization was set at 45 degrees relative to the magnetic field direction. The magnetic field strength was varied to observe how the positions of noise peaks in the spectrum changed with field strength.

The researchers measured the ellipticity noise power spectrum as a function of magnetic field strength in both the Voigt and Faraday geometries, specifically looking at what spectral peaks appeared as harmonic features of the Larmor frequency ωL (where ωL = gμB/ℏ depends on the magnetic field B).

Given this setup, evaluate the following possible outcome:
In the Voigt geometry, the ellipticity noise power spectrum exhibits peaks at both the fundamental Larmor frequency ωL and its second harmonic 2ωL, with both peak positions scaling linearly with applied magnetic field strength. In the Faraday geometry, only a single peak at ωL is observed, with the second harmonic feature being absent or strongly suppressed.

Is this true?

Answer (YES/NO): NO